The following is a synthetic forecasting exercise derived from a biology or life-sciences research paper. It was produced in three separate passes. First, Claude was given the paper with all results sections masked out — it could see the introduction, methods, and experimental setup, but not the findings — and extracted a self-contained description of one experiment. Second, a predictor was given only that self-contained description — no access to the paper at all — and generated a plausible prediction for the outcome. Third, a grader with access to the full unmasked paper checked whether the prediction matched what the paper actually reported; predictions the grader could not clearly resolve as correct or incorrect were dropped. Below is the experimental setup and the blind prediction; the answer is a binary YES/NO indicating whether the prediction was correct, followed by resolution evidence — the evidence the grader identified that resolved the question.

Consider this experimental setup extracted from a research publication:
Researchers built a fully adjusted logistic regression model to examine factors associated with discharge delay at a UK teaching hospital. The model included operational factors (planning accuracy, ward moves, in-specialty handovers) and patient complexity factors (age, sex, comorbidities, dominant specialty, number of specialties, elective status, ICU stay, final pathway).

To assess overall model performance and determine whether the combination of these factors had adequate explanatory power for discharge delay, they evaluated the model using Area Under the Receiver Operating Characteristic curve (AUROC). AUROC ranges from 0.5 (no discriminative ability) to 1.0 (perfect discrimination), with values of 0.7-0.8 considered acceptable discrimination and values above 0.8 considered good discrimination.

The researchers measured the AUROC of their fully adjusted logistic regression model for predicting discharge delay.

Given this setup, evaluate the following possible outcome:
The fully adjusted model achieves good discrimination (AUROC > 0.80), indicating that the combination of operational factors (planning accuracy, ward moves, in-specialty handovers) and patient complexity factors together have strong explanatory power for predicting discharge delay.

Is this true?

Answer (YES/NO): YES